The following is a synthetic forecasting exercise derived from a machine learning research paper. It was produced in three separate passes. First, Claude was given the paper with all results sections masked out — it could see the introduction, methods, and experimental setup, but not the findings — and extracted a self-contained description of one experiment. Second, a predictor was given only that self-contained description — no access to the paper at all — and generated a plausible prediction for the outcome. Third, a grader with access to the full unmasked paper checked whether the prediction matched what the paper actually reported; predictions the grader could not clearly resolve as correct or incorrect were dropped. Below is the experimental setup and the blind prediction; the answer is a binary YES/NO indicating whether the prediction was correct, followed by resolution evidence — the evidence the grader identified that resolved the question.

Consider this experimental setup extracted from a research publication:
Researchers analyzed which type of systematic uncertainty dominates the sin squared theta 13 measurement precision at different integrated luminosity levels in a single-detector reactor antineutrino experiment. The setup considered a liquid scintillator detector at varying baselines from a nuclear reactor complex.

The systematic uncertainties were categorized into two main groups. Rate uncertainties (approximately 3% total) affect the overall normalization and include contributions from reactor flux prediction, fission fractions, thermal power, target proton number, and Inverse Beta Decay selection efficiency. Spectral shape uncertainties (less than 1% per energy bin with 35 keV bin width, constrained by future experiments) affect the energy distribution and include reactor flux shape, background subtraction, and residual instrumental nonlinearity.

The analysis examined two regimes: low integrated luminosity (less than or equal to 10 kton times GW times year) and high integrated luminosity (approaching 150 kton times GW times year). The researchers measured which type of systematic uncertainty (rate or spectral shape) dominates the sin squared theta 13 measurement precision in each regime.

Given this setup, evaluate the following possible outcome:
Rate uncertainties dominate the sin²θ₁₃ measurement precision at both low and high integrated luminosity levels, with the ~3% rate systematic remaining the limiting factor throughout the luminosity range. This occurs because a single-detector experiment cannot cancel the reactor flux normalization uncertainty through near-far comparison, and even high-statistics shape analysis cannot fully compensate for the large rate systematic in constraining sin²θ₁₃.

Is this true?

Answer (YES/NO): NO